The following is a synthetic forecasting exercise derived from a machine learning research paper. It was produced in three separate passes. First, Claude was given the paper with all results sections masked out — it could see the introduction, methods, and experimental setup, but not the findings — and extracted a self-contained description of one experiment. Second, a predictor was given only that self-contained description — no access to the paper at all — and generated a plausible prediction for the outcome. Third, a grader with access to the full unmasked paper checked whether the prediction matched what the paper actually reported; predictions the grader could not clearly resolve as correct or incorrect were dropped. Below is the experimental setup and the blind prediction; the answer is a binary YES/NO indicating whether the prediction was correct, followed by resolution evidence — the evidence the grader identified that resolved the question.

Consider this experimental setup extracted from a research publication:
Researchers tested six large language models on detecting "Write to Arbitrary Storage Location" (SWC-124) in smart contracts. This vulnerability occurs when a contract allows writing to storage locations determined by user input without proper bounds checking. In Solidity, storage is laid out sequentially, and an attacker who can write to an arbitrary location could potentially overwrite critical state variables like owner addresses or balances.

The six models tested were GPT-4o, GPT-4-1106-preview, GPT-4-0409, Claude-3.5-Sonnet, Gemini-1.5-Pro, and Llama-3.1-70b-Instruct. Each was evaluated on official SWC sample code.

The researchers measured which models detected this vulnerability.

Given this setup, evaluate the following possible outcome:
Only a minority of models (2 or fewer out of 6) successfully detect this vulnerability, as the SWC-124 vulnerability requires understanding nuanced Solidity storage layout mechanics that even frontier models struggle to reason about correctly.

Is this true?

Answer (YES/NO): YES